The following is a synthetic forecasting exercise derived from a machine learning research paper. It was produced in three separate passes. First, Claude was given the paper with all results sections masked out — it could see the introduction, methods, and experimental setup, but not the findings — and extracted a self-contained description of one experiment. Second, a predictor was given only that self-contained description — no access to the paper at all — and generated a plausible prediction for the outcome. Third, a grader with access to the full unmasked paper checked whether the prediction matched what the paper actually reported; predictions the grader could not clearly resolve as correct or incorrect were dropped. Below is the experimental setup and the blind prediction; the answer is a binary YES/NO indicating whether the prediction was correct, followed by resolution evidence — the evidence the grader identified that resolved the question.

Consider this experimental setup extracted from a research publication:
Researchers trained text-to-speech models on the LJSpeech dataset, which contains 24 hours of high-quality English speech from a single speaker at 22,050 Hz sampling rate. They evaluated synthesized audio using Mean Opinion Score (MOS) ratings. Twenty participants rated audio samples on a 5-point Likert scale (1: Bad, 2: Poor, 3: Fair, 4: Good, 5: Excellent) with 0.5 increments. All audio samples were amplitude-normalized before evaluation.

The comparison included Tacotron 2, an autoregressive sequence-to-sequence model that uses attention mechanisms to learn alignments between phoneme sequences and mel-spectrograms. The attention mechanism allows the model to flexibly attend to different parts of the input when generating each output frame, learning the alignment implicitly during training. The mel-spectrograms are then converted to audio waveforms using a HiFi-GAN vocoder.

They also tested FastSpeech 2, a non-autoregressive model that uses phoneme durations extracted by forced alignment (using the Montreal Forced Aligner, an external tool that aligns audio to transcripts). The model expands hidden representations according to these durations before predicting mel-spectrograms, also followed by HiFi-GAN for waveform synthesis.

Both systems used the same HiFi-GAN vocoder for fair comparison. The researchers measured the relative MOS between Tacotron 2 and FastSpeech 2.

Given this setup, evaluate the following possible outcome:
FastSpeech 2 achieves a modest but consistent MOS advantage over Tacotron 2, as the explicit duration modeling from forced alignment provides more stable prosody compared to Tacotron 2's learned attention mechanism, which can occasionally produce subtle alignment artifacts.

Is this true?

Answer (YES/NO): NO